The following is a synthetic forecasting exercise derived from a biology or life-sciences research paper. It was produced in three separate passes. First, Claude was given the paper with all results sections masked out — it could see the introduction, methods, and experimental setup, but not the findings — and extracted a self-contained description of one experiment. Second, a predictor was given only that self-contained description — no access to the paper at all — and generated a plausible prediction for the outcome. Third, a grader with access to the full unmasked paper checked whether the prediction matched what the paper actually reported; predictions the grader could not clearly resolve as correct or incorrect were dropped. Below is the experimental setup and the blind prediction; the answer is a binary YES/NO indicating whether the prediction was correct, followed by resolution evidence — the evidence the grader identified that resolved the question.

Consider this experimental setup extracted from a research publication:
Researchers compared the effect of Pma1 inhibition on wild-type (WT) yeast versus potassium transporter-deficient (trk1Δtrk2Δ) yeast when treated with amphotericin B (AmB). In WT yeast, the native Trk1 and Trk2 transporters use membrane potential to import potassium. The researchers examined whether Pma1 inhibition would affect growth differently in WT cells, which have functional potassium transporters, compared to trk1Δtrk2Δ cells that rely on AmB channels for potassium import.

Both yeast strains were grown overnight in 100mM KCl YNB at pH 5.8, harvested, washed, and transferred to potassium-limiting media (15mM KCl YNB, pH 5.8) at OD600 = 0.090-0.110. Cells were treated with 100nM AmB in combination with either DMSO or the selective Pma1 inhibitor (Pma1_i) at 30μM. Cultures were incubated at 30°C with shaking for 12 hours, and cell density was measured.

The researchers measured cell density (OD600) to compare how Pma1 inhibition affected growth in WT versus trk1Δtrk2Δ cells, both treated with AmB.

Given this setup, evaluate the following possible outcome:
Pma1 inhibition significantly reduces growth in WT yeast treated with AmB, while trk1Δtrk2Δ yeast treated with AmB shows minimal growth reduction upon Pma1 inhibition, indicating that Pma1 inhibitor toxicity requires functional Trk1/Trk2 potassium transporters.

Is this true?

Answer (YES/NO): NO